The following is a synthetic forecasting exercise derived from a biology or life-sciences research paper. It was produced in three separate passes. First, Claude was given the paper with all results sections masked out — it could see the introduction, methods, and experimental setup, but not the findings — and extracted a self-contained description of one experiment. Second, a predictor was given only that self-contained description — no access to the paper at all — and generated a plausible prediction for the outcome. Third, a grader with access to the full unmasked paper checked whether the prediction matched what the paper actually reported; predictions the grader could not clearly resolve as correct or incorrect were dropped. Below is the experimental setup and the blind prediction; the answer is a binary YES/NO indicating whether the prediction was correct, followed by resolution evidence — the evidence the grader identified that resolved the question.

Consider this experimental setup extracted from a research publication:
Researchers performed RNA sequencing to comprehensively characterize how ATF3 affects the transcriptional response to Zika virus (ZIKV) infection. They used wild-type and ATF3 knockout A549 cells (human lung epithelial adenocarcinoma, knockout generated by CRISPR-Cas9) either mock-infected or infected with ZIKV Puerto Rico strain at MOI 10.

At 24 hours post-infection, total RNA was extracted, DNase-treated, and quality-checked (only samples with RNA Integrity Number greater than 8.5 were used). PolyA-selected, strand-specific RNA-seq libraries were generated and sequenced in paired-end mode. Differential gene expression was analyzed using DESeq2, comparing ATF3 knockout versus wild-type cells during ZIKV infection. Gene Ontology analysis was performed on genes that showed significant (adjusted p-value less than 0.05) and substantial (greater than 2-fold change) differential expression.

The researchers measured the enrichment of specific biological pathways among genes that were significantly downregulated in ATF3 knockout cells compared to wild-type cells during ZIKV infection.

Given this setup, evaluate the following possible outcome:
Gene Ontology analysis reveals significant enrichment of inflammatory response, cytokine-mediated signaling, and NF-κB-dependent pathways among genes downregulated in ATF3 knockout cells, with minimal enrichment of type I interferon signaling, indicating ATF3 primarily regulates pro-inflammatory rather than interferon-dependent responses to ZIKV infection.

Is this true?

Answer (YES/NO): NO